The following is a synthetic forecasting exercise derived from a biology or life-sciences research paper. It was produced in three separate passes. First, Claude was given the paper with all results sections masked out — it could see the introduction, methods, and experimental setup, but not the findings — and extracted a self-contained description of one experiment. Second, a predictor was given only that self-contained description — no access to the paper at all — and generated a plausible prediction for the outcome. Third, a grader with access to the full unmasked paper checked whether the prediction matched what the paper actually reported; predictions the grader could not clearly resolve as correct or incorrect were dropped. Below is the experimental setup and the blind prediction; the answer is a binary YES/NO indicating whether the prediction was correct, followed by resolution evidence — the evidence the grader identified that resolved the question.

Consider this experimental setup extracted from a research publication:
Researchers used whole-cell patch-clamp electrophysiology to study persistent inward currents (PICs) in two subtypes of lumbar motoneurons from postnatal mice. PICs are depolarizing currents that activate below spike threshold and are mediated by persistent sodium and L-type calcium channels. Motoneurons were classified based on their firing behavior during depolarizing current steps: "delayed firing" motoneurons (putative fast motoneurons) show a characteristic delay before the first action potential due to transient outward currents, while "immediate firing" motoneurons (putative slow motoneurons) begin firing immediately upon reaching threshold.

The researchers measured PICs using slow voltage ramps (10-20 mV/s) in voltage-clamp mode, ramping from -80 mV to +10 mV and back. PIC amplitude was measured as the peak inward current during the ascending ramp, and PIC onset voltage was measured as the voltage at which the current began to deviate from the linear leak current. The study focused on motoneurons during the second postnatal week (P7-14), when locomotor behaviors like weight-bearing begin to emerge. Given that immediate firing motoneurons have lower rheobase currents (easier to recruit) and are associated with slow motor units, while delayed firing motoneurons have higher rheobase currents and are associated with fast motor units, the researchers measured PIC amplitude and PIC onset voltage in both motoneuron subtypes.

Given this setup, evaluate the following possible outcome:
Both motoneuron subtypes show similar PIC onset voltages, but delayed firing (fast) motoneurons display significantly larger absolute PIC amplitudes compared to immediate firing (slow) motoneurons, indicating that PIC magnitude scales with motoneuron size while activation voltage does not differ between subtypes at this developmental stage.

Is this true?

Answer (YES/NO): NO